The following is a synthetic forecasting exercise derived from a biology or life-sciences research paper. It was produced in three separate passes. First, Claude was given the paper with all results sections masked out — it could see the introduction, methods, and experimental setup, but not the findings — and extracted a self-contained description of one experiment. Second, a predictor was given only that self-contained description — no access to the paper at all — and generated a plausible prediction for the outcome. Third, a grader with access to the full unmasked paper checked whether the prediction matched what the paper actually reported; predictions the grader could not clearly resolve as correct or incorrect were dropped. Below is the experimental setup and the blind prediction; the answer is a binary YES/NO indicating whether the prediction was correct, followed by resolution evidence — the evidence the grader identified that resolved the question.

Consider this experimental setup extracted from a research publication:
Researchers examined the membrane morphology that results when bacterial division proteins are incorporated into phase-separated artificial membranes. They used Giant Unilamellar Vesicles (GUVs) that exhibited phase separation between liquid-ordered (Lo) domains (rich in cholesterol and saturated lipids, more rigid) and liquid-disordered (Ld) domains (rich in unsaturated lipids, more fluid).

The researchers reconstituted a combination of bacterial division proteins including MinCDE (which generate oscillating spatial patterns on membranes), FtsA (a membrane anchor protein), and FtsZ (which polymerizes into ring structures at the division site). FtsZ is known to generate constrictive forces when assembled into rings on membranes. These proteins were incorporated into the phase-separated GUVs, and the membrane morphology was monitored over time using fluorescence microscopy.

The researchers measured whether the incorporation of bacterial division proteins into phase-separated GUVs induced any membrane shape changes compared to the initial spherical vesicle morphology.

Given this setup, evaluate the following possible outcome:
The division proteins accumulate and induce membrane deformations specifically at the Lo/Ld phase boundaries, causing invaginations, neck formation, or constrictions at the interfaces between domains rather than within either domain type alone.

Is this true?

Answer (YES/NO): NO